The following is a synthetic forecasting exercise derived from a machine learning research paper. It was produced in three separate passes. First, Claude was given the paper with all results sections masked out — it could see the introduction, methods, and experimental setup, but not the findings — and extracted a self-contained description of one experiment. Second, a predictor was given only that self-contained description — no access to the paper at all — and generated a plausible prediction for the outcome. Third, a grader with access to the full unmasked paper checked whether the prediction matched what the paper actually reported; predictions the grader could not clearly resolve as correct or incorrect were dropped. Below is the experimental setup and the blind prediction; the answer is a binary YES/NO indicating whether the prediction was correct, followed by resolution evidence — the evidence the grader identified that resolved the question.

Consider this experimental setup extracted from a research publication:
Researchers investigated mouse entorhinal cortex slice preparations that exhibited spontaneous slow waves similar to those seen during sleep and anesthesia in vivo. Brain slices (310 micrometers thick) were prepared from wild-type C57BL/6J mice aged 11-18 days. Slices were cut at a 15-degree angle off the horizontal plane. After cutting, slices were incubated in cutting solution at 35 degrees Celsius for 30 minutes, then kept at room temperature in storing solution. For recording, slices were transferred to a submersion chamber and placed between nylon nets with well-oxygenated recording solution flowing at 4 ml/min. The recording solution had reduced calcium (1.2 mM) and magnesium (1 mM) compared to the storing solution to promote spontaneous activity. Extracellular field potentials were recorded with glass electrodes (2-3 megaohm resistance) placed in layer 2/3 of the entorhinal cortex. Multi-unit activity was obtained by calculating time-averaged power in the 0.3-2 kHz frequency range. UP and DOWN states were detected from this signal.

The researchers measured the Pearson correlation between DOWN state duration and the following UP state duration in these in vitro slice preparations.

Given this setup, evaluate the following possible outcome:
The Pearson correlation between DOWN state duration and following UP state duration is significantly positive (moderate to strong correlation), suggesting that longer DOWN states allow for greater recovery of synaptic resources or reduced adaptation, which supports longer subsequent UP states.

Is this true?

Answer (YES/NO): NO